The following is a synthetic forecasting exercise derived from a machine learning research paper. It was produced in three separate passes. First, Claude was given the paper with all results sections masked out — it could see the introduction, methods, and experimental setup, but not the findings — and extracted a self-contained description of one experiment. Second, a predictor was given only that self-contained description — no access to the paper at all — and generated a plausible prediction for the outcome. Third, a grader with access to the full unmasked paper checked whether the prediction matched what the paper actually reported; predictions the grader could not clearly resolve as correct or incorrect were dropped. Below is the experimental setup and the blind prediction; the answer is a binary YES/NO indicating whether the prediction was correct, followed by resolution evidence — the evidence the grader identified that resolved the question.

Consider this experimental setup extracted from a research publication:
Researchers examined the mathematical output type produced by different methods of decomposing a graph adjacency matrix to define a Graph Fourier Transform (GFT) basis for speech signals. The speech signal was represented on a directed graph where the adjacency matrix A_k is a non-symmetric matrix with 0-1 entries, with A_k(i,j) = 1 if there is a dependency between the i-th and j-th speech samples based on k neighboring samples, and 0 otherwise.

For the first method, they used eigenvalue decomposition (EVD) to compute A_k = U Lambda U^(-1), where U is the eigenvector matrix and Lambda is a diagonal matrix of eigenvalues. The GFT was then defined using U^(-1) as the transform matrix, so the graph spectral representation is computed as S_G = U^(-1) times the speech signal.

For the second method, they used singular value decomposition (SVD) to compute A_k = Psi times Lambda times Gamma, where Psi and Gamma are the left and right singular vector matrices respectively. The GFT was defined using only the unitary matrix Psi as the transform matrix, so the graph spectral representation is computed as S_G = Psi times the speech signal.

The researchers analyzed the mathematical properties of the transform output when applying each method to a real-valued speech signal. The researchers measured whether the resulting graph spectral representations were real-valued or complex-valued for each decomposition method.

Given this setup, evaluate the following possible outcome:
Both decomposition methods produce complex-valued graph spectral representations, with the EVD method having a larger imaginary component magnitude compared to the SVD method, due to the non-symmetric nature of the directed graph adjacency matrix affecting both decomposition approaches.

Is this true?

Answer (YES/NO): NO